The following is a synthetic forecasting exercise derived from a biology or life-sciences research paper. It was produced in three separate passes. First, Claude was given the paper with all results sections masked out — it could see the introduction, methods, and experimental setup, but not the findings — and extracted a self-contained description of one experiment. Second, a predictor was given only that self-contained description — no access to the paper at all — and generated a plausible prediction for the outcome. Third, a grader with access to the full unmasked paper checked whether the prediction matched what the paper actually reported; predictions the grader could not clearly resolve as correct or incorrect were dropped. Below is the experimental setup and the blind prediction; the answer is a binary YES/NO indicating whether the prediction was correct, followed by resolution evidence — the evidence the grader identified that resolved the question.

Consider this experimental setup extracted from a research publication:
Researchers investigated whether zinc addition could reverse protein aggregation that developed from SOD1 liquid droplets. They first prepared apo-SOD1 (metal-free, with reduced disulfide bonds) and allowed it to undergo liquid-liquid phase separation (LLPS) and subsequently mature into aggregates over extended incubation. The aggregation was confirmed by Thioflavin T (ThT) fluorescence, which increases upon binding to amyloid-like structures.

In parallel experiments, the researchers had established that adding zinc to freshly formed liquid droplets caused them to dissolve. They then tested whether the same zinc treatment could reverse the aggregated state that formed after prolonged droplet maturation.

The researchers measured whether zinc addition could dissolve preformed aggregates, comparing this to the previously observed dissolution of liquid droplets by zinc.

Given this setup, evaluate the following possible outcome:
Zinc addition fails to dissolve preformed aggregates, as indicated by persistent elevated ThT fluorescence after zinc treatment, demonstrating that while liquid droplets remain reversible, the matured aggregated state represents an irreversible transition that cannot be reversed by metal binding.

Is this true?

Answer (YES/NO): YES